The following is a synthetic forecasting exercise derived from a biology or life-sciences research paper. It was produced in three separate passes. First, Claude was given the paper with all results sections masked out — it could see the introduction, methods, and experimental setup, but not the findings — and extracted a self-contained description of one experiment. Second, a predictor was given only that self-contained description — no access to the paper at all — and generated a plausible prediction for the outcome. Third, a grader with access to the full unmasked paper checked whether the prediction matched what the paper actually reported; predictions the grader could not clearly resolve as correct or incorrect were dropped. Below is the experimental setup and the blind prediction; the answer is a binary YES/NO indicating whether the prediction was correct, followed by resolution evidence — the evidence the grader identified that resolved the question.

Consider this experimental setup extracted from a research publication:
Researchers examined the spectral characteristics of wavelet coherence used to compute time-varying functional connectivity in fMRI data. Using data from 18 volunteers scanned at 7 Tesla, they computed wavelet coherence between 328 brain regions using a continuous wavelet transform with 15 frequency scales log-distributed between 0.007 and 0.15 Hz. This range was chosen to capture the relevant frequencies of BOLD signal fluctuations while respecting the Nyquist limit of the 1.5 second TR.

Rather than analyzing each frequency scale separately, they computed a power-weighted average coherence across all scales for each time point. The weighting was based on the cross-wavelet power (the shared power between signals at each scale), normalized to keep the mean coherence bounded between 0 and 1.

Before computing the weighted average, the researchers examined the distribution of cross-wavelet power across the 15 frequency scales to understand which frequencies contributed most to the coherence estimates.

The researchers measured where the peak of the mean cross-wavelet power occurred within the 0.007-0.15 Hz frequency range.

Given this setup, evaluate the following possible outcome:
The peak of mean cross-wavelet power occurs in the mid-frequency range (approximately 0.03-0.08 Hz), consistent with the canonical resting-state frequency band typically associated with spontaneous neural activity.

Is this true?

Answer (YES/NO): NO